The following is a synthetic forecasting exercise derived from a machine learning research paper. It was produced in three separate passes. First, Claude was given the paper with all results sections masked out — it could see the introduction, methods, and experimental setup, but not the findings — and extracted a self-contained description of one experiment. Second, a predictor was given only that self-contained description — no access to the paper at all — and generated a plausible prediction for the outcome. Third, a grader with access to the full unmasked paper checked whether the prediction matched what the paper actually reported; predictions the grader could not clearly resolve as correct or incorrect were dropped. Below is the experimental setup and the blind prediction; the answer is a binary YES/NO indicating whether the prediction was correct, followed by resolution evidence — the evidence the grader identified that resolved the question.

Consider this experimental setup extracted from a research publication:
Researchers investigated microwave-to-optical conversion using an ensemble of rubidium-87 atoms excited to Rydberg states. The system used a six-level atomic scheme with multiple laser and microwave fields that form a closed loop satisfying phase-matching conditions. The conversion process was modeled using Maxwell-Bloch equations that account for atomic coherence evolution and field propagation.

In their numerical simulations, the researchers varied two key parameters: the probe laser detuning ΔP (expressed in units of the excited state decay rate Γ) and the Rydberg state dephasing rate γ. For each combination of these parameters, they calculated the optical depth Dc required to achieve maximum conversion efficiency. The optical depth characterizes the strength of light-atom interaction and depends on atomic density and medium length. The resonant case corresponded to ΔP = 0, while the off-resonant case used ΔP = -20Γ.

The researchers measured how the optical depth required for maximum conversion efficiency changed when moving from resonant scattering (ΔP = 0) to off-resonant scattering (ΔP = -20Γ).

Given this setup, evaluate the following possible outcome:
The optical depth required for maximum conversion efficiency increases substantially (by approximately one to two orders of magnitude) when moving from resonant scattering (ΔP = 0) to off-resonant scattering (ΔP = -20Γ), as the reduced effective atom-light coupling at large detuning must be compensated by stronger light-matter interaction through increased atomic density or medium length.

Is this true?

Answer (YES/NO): NO